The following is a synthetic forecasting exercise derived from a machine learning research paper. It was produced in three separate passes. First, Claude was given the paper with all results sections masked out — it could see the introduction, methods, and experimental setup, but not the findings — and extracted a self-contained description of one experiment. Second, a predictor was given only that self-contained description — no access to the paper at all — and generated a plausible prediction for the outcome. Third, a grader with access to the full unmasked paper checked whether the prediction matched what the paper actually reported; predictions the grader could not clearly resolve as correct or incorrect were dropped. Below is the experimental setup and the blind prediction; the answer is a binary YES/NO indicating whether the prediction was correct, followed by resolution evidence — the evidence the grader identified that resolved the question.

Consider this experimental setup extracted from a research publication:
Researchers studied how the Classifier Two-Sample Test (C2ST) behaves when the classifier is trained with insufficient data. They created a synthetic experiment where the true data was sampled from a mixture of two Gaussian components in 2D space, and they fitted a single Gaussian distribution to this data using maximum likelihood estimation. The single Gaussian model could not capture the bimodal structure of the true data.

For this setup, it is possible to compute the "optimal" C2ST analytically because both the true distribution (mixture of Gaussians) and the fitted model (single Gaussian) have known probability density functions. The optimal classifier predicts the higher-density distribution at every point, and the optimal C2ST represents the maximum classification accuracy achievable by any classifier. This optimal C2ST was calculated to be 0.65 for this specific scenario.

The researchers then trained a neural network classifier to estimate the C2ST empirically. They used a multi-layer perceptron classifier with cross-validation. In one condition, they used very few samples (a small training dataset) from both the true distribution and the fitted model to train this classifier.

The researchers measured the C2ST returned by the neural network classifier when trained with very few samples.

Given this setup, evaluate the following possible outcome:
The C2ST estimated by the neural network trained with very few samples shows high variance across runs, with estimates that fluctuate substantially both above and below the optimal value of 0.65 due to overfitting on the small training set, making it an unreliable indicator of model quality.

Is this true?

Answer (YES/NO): NO